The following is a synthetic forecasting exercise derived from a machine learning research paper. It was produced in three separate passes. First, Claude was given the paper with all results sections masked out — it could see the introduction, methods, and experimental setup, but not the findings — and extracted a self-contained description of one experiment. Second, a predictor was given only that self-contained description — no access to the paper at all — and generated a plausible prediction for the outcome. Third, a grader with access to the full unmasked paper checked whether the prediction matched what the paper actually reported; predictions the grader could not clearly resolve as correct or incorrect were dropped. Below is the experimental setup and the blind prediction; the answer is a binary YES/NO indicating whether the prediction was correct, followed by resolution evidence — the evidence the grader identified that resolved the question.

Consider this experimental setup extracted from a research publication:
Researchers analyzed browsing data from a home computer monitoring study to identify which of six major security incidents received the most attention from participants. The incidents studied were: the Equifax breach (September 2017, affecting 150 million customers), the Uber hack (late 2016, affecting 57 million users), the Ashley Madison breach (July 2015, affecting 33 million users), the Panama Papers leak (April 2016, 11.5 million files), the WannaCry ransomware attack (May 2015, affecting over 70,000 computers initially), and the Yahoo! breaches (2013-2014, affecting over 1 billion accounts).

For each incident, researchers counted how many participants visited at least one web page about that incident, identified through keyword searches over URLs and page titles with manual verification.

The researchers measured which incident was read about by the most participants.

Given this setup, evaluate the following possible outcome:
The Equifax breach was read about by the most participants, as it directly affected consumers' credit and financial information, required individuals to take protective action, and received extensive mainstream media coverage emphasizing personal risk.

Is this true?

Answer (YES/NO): YES